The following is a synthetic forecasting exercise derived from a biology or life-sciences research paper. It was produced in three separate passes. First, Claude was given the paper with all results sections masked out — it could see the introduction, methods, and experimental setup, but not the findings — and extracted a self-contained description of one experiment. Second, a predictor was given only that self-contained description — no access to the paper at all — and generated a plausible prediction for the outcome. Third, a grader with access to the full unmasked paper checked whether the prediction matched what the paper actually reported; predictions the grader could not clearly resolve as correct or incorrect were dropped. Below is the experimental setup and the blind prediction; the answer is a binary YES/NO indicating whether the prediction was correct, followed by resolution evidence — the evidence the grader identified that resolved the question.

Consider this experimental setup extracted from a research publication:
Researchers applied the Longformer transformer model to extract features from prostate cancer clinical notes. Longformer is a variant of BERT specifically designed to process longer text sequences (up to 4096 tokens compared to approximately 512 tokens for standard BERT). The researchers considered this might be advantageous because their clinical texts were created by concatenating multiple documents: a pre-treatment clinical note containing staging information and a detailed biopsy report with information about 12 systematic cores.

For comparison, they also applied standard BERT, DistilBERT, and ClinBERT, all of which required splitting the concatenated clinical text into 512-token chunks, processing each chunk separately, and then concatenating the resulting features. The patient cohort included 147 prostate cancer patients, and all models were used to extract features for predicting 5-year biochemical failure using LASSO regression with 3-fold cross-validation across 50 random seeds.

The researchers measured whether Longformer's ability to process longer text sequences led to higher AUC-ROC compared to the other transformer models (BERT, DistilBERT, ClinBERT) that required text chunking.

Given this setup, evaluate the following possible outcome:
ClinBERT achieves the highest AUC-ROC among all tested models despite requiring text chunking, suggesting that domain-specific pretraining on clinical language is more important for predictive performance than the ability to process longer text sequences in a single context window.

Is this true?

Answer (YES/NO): NO